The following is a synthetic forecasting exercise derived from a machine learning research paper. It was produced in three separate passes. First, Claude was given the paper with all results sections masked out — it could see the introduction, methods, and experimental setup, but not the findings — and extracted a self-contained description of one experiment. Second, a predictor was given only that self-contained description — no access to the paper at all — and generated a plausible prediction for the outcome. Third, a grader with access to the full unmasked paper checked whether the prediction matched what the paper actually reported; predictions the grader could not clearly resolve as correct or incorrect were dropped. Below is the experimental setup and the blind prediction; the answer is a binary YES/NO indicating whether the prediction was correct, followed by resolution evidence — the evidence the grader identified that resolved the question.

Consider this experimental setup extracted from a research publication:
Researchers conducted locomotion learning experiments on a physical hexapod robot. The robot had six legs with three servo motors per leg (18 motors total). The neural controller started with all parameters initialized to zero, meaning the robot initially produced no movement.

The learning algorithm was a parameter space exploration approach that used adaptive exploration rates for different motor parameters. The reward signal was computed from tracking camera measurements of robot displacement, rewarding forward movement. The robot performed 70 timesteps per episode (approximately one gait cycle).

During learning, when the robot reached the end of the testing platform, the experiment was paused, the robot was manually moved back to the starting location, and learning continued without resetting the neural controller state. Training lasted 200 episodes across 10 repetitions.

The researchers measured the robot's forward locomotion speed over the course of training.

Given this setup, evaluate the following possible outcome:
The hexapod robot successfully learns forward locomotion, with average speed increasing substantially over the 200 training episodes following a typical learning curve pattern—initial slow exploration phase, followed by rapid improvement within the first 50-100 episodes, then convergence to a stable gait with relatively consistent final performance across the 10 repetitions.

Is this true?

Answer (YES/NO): NO